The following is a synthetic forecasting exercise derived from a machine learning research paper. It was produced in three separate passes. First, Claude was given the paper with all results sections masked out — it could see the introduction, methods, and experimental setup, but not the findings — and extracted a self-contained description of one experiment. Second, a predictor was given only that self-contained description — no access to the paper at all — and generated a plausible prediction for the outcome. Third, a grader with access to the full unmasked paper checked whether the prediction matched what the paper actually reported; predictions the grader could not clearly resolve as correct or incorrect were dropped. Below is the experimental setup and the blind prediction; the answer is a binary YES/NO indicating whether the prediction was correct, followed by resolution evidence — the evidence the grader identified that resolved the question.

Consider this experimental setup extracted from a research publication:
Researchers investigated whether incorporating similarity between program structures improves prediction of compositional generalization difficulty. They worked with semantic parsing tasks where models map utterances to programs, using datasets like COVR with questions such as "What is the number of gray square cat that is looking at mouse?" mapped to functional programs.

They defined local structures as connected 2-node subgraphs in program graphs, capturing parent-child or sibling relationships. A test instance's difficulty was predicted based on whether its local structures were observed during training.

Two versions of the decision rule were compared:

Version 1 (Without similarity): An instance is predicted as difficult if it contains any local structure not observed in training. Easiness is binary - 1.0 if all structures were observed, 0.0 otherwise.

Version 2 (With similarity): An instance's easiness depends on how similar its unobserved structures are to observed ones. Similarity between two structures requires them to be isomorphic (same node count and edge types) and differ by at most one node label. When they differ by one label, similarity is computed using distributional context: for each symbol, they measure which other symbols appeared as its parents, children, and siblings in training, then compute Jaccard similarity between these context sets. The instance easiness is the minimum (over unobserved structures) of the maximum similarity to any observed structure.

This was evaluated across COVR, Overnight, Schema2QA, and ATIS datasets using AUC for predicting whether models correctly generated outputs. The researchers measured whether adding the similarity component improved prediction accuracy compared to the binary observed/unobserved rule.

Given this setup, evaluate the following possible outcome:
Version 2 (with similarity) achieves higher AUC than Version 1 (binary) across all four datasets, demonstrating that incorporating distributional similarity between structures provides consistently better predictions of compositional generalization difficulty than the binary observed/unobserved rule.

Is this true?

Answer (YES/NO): NO